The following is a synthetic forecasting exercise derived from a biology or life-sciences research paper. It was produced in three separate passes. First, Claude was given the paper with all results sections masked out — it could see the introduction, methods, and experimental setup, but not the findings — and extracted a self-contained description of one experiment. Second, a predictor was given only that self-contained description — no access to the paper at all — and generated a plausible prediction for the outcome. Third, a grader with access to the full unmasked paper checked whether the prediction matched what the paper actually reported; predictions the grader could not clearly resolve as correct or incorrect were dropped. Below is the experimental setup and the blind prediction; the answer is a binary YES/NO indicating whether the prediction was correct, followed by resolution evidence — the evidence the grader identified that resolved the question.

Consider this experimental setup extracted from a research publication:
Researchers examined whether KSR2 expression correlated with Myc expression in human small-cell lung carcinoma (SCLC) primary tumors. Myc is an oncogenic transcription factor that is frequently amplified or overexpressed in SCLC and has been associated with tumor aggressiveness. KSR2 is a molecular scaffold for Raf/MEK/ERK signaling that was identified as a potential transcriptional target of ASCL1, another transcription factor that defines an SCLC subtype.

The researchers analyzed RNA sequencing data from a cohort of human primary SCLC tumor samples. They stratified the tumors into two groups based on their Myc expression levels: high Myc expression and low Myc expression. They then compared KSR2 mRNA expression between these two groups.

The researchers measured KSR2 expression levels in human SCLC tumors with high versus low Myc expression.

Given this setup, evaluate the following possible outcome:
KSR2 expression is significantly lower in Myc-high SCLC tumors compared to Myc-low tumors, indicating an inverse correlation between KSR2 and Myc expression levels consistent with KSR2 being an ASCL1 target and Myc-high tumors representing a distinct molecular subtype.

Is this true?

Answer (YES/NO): YES